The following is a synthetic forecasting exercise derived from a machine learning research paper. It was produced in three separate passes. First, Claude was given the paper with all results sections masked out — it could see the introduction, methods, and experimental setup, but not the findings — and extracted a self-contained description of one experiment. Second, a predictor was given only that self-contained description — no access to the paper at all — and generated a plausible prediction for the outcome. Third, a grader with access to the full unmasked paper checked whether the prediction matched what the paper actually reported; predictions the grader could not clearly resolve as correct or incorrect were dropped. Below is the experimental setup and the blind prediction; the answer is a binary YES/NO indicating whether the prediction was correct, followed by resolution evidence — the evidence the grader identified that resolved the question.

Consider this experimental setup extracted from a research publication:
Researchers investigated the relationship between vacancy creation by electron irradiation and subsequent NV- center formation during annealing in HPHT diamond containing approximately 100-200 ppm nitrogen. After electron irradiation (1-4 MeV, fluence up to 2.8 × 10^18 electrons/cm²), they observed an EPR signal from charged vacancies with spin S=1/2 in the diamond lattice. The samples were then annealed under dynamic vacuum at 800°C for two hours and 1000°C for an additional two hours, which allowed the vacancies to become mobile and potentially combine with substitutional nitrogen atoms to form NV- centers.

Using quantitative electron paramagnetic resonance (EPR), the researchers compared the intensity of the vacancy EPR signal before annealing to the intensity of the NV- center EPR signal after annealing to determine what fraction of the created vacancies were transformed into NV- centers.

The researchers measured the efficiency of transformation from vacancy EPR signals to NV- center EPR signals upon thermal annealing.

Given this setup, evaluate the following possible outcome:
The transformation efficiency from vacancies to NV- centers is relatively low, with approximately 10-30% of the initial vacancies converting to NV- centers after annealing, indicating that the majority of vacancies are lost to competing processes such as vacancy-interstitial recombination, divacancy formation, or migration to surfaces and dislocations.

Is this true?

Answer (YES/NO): YES